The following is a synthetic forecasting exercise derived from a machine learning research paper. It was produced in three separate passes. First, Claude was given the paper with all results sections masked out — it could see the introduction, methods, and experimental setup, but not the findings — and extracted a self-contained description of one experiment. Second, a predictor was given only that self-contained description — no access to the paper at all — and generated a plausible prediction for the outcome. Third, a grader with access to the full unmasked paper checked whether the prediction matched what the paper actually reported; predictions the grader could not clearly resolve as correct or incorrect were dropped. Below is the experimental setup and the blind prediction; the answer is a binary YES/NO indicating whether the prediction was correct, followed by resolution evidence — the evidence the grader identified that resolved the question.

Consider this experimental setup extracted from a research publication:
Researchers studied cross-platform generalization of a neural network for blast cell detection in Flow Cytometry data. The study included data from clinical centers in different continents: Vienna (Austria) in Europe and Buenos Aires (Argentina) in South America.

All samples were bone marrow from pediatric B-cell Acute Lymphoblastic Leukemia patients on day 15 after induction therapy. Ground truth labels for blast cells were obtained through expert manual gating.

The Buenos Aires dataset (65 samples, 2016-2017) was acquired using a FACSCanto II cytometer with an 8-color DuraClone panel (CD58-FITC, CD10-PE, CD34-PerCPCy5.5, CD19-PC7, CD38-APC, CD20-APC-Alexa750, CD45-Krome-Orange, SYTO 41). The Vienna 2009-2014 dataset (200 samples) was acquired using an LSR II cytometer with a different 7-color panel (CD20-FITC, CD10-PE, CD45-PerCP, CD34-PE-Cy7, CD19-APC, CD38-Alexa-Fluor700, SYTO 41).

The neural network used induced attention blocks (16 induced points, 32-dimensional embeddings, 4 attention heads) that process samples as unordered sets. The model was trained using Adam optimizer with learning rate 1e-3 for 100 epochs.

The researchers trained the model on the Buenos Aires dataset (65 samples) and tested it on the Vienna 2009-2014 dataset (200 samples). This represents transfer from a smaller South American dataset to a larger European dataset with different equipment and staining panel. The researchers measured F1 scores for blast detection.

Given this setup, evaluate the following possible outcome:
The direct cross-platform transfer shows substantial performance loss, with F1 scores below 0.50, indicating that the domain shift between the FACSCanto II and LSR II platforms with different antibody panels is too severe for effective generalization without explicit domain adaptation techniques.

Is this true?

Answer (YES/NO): NO